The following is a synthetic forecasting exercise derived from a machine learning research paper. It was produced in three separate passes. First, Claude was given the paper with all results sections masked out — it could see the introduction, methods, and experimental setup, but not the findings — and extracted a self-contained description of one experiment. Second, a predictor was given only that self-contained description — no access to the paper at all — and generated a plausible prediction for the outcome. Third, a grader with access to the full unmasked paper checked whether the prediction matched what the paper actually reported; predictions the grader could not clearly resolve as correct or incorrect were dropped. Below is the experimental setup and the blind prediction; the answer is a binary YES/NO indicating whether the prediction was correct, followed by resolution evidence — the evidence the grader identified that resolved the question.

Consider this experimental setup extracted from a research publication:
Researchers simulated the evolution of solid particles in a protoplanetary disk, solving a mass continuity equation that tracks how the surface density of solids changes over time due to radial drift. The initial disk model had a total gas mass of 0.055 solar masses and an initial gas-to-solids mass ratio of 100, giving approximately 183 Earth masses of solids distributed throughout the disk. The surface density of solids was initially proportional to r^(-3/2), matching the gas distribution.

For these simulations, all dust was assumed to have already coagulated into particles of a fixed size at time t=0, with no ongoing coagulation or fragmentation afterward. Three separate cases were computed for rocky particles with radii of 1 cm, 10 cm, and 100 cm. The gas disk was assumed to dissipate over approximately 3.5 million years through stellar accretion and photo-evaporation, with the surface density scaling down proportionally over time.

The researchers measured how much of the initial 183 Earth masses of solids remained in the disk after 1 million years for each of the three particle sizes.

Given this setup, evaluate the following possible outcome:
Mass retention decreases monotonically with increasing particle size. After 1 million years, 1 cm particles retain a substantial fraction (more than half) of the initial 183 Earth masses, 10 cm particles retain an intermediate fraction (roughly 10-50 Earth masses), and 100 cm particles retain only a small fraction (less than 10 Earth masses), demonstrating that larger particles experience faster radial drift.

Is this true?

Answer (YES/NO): NO